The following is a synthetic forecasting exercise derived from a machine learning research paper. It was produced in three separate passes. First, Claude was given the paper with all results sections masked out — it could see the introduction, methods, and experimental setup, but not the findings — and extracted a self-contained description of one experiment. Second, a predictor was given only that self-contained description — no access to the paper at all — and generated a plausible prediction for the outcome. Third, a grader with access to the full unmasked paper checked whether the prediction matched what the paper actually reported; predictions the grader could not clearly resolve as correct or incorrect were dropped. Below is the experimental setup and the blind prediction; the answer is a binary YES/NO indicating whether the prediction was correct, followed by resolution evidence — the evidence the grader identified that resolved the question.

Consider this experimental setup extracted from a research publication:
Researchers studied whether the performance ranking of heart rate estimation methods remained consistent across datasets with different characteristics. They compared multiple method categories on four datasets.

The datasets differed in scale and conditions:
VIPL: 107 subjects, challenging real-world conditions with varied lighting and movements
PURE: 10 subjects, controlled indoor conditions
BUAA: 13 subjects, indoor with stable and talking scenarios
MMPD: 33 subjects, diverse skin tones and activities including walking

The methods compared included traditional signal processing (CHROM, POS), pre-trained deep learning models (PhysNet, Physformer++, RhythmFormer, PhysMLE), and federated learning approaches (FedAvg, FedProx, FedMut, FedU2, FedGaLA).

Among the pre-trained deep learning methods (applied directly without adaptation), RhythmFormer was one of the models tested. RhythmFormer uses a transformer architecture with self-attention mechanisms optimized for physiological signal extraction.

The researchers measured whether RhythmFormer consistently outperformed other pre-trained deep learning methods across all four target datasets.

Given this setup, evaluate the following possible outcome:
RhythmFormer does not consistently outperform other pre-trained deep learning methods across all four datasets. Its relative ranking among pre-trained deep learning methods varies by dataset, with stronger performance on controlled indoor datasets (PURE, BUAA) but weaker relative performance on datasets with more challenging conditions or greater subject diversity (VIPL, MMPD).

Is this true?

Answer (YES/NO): YES